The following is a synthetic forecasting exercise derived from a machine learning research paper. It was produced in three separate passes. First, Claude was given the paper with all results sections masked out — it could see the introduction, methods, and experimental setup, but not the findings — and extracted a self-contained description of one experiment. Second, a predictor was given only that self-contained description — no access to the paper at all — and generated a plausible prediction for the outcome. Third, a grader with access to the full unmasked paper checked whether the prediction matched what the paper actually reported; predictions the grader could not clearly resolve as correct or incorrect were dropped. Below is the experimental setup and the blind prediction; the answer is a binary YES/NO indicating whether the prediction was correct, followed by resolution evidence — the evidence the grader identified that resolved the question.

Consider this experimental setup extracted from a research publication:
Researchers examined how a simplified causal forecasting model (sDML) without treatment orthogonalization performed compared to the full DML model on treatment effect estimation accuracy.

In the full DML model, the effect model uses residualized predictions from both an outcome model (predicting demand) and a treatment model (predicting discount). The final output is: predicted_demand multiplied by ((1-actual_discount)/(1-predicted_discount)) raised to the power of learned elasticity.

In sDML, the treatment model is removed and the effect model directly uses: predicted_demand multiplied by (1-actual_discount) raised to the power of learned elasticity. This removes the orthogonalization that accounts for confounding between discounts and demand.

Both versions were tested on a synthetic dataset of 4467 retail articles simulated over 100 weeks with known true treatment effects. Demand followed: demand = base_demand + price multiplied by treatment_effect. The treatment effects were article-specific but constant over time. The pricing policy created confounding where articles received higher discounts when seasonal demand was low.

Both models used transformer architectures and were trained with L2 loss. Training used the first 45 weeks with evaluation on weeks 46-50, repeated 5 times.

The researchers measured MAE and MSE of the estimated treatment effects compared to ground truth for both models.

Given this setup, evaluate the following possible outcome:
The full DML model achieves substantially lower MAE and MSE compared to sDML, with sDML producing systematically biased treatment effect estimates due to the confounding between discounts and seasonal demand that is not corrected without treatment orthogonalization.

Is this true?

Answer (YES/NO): YES